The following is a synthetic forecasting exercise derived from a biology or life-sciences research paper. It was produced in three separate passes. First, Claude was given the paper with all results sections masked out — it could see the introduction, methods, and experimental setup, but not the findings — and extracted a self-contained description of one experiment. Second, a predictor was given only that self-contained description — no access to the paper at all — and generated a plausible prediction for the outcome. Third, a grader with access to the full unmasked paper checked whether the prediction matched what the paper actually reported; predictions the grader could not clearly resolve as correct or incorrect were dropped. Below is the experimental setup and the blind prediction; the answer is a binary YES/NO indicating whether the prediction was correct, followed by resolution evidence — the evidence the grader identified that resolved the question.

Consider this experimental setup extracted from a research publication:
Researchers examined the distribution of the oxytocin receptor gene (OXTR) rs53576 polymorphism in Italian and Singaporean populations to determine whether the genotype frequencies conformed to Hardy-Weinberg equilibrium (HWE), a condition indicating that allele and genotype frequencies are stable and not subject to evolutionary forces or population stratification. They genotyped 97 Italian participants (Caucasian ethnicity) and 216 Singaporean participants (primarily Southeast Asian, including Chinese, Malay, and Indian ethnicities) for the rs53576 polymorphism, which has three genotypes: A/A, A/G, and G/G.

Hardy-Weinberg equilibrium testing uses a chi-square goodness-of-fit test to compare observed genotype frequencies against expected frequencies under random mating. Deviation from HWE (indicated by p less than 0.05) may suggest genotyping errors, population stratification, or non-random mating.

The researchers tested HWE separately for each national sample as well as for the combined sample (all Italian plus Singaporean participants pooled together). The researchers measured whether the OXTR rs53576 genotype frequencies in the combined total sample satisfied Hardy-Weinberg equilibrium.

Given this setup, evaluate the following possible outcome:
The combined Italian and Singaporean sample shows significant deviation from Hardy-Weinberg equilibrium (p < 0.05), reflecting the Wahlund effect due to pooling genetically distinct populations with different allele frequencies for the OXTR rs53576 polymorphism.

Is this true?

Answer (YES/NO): YES